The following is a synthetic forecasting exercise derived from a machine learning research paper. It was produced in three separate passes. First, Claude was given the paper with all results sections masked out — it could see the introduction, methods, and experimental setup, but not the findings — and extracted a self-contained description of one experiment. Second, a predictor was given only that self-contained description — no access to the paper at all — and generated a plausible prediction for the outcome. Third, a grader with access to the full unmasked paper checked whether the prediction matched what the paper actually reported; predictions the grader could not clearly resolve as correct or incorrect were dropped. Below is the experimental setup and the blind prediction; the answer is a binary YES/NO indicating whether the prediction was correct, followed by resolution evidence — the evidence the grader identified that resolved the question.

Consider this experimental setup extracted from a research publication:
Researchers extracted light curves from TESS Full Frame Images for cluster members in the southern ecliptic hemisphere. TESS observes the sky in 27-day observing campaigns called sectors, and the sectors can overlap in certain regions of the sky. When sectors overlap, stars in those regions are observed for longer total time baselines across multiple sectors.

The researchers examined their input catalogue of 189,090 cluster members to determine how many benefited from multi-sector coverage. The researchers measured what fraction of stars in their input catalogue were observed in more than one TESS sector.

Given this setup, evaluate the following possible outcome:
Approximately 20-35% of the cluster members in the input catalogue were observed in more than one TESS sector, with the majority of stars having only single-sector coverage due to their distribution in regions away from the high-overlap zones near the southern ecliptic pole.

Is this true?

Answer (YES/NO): YES